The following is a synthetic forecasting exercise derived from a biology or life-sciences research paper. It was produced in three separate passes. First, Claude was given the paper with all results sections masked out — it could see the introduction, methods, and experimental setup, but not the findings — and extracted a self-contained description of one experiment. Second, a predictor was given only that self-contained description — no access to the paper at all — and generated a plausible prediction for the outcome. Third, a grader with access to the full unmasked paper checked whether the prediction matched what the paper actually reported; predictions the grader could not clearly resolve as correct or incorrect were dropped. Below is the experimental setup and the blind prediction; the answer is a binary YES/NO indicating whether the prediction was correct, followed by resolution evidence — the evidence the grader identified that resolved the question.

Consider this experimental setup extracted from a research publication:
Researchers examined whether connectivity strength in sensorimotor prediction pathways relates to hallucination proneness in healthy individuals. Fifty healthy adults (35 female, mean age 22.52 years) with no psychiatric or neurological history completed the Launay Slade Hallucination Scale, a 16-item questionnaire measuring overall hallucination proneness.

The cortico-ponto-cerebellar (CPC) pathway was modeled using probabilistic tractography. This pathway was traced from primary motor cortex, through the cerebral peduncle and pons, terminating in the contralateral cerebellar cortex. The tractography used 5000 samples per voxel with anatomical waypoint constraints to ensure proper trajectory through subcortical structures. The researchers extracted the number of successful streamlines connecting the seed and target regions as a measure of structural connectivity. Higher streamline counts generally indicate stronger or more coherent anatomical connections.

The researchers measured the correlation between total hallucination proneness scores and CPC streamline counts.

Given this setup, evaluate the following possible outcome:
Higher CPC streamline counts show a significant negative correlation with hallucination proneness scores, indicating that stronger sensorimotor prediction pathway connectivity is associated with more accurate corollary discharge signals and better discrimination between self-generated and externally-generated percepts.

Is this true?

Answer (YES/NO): NO